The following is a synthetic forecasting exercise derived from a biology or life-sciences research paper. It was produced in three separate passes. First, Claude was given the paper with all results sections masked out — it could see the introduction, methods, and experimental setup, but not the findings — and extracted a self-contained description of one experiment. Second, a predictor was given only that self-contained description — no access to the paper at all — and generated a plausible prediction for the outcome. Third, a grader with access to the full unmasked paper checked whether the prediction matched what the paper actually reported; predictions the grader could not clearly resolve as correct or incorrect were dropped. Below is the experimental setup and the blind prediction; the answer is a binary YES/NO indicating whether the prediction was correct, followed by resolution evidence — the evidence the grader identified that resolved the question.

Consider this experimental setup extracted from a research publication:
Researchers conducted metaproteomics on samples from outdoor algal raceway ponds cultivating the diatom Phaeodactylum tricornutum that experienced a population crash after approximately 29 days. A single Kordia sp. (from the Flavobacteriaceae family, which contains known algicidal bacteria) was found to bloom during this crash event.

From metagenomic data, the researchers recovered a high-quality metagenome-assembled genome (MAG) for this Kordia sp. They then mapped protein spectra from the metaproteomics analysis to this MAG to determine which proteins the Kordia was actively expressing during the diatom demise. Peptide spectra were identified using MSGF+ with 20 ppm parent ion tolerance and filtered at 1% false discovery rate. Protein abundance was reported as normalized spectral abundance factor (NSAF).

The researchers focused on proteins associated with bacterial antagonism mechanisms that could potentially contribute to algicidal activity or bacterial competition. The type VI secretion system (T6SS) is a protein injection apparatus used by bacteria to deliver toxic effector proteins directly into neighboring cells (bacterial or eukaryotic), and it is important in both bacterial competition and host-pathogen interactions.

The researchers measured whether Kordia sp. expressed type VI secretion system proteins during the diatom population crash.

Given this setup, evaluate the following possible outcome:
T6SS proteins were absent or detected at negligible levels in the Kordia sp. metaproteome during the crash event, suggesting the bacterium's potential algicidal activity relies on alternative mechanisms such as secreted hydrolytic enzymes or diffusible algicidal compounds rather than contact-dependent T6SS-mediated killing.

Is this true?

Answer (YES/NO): NO